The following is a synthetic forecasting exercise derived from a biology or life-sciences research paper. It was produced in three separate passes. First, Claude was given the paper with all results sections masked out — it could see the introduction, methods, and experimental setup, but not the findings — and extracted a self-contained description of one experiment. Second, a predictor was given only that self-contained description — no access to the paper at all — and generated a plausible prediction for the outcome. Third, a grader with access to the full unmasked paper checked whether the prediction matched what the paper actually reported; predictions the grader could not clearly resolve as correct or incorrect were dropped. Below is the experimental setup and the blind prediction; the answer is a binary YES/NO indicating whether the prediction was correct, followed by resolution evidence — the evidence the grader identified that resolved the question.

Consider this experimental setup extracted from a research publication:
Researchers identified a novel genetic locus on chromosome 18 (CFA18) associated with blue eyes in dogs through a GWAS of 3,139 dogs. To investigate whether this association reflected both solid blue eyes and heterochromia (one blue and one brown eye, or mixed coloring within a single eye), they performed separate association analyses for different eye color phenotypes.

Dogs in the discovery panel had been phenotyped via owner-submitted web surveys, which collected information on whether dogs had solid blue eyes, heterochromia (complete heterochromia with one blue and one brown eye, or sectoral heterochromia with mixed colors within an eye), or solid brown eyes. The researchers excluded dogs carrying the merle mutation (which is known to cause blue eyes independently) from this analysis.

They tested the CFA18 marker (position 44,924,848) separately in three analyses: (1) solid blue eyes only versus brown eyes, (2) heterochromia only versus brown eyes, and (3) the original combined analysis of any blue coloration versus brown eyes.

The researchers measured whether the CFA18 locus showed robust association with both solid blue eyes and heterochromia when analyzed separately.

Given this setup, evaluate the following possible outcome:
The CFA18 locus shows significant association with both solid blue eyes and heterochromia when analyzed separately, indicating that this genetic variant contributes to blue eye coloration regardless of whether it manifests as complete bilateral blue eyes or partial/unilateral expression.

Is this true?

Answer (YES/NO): YES